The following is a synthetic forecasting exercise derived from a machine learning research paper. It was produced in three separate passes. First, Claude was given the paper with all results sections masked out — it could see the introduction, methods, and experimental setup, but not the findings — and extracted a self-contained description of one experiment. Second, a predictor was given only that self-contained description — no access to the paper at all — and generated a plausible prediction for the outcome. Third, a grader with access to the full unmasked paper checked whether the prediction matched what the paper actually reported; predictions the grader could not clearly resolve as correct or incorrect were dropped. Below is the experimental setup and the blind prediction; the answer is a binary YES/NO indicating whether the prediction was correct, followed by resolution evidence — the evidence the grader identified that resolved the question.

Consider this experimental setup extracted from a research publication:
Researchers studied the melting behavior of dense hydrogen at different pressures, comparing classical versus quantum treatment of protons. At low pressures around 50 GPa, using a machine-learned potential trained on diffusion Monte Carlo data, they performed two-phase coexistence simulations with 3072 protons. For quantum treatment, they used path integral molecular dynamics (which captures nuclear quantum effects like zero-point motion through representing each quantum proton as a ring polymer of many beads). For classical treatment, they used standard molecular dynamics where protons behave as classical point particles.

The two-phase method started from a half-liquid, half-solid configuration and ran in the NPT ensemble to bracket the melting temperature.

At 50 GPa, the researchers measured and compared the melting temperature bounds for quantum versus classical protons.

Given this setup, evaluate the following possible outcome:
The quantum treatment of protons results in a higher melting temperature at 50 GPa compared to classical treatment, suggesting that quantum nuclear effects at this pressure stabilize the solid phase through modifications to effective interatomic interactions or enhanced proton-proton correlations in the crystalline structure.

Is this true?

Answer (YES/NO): NO